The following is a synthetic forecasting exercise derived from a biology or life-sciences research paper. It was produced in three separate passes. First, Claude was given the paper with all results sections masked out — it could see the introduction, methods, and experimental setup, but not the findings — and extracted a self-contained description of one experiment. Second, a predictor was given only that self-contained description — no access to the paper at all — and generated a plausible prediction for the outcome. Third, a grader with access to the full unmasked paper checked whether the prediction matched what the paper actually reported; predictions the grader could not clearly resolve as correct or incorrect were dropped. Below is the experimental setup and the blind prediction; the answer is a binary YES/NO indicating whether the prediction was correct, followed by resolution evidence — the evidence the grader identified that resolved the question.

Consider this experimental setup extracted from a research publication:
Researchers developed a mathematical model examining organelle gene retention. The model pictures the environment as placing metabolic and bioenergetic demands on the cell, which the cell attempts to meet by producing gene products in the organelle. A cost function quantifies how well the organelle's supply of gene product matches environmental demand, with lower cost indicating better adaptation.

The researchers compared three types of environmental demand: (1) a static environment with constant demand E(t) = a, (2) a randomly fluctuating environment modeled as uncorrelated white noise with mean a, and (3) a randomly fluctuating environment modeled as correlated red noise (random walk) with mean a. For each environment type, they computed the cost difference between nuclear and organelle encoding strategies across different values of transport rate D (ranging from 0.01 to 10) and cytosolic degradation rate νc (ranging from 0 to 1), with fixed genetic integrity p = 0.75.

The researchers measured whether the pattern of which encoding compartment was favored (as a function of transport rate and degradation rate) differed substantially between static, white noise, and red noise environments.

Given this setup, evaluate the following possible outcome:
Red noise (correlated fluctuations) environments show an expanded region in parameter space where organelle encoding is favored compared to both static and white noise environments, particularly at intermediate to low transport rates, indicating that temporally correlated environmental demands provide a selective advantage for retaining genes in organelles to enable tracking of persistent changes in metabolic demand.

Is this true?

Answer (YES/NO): NO